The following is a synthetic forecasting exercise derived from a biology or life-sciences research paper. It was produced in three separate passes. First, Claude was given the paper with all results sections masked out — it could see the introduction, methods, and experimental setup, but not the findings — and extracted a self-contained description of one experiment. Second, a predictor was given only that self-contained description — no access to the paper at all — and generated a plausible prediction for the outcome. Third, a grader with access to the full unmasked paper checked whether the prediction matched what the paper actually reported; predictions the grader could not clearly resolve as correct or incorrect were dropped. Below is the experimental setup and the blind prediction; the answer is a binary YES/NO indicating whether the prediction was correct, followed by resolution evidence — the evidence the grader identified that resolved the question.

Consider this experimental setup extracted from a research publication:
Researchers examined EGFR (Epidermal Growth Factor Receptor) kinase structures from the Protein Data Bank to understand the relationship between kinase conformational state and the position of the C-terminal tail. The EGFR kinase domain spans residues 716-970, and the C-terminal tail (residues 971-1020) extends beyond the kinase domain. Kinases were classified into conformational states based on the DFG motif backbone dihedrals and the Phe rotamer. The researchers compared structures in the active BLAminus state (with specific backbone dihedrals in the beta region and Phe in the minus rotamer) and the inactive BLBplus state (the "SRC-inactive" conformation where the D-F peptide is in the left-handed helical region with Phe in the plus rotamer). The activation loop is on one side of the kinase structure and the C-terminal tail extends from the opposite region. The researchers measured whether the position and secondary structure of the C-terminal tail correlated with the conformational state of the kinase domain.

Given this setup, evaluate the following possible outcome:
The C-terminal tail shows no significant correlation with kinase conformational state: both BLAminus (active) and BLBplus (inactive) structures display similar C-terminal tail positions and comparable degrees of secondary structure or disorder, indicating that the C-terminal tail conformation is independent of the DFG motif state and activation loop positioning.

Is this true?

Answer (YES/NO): NO